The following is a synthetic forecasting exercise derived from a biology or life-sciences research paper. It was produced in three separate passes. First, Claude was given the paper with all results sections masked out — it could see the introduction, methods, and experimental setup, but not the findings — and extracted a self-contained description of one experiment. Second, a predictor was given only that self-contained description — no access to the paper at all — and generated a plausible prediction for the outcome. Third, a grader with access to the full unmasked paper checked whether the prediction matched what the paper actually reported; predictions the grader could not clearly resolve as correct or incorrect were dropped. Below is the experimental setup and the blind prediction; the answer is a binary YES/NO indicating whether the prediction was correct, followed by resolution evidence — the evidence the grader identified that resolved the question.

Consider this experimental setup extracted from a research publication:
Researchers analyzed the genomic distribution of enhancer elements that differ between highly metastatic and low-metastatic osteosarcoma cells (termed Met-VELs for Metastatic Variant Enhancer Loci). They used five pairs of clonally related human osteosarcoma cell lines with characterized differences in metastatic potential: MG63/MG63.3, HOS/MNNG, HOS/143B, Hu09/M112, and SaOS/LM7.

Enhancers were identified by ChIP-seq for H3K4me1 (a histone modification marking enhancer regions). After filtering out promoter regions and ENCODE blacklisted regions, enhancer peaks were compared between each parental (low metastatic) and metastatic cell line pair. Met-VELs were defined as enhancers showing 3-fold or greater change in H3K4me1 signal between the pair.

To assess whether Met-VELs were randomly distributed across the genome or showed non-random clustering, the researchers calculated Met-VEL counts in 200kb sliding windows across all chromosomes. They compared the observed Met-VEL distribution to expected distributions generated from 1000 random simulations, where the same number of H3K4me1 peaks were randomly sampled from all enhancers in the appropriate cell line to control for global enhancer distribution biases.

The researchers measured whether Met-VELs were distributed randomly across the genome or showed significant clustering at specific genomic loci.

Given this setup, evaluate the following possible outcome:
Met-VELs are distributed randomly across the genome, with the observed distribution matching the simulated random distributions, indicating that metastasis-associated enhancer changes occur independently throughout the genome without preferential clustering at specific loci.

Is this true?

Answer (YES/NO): NO